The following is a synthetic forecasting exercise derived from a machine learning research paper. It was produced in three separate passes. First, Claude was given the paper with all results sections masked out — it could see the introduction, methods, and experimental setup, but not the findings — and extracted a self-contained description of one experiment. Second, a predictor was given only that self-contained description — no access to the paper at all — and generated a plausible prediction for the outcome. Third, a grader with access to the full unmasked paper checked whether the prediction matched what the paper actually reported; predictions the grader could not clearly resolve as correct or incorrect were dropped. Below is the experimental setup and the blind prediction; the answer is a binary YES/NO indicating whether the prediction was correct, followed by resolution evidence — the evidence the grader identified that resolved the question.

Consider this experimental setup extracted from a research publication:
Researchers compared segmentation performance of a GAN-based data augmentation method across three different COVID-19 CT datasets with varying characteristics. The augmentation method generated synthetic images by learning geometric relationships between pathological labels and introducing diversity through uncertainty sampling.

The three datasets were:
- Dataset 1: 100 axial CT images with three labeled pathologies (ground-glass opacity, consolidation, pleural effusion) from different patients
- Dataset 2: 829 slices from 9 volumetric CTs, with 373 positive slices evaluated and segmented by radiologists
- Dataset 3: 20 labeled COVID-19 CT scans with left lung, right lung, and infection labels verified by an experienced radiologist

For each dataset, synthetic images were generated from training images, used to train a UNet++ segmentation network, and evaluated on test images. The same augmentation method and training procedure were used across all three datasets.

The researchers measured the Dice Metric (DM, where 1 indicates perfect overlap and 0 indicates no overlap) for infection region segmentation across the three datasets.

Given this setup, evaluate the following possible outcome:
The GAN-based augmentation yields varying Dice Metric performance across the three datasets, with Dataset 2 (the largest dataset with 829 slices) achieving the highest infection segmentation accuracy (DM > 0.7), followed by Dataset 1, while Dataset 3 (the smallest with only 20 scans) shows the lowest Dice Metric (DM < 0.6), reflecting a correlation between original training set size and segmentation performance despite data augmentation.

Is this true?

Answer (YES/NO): NO